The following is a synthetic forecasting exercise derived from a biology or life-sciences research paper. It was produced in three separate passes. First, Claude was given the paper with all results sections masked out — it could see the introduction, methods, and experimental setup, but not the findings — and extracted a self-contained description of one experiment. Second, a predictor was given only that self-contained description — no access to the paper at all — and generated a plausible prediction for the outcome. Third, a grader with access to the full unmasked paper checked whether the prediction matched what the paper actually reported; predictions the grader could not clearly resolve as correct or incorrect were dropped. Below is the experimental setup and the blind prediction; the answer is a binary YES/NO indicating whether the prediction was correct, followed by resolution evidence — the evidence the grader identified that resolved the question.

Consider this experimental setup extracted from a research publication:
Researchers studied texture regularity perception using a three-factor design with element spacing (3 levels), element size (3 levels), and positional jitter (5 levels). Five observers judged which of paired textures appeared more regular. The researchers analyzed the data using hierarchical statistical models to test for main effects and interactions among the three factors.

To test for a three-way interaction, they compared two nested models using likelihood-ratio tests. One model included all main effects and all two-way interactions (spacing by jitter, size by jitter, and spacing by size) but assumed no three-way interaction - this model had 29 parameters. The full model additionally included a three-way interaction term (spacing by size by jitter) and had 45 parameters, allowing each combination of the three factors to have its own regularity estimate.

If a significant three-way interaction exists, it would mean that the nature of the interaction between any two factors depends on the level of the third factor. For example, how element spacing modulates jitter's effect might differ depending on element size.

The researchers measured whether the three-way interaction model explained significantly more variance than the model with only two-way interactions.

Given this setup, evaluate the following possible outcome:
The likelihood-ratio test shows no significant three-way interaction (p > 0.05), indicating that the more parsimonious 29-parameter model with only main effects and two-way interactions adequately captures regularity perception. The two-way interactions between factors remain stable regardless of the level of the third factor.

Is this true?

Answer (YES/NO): YES